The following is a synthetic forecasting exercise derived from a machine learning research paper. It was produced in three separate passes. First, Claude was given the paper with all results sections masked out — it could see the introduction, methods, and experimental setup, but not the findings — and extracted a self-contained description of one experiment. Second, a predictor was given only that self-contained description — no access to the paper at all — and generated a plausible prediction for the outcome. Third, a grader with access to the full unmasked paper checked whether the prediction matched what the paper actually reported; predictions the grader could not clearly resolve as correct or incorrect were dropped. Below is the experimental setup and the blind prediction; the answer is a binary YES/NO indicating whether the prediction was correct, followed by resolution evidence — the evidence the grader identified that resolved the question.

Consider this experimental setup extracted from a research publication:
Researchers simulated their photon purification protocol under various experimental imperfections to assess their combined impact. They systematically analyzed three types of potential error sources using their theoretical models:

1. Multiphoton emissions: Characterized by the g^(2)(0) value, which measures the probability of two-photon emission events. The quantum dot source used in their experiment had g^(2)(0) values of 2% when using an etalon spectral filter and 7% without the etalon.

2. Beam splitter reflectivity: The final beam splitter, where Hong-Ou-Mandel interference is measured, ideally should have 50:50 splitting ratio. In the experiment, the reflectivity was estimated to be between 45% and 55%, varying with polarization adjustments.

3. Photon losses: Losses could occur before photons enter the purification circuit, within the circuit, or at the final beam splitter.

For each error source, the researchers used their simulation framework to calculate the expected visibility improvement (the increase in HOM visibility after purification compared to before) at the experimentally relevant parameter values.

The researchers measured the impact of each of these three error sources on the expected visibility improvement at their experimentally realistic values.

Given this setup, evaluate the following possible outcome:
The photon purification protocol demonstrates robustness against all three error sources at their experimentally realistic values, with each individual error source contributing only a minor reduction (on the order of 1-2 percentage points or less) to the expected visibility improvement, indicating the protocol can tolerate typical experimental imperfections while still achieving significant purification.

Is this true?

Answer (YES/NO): YES